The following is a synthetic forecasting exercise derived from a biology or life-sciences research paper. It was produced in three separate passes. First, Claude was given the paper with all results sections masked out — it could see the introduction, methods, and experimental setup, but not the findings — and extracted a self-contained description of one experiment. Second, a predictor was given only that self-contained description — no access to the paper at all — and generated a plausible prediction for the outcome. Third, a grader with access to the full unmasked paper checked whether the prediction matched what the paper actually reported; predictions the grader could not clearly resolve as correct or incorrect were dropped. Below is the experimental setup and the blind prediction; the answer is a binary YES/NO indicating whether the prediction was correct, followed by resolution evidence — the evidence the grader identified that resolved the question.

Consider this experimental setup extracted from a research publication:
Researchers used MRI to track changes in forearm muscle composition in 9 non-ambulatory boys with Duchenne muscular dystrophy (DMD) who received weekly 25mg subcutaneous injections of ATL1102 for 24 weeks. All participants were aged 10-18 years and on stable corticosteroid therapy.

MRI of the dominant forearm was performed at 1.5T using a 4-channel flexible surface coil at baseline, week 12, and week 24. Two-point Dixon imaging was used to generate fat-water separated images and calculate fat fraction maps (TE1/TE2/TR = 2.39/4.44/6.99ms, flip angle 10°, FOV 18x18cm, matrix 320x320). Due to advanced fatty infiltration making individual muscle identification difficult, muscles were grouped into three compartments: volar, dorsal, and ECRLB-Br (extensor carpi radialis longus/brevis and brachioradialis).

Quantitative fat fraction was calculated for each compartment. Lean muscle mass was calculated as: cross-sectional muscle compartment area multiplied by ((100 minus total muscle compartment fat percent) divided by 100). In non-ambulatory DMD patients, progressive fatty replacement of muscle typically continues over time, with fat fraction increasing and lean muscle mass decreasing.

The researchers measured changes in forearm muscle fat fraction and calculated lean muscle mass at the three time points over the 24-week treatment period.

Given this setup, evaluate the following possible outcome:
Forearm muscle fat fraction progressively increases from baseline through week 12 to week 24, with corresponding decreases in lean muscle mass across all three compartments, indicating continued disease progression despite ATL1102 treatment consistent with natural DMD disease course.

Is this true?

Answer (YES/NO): NO